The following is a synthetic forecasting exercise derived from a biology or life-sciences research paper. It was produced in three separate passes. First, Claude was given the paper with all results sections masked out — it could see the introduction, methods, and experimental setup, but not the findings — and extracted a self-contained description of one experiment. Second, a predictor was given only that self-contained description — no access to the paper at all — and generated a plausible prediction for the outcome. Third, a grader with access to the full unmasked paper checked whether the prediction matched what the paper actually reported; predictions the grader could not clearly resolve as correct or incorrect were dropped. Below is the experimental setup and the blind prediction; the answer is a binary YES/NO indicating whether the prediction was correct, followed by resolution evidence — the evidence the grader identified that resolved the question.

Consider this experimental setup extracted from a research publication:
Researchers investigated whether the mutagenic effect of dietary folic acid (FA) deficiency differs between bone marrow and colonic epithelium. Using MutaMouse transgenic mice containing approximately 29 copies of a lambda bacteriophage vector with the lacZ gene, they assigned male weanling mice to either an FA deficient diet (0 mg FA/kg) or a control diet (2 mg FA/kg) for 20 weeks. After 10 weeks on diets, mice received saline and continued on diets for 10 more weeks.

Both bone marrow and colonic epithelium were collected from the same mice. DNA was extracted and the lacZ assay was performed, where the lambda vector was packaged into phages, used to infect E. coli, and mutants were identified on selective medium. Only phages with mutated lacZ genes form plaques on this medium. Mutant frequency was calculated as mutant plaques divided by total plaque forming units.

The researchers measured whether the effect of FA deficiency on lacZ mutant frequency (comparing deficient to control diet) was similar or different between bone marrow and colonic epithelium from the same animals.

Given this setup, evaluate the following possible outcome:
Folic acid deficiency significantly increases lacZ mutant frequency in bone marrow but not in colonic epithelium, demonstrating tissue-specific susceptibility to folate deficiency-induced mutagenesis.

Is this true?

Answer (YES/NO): YES